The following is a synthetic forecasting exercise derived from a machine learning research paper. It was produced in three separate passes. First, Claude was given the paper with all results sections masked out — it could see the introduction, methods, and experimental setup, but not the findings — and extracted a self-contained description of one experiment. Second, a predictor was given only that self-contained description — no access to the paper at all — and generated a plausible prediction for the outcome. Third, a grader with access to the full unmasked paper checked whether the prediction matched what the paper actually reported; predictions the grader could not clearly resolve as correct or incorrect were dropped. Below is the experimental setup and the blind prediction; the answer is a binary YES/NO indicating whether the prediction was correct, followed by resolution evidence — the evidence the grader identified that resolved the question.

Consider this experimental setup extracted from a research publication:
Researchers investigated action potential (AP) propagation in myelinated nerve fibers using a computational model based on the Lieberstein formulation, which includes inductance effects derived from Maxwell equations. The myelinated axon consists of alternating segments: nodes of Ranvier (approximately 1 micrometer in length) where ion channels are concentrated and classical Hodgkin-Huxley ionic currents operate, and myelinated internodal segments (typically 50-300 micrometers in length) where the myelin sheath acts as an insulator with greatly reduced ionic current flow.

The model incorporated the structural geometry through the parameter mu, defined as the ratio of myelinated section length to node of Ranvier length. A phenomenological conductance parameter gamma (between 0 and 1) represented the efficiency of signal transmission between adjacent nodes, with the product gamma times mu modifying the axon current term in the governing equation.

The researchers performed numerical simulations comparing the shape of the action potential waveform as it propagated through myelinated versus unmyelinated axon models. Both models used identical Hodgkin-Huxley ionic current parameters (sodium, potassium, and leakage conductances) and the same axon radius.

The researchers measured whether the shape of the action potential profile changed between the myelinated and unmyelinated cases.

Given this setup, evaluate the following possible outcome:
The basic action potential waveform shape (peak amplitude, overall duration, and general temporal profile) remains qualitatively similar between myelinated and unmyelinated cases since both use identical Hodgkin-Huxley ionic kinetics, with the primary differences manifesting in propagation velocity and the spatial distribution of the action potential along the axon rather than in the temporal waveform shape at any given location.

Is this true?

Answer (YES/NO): YES